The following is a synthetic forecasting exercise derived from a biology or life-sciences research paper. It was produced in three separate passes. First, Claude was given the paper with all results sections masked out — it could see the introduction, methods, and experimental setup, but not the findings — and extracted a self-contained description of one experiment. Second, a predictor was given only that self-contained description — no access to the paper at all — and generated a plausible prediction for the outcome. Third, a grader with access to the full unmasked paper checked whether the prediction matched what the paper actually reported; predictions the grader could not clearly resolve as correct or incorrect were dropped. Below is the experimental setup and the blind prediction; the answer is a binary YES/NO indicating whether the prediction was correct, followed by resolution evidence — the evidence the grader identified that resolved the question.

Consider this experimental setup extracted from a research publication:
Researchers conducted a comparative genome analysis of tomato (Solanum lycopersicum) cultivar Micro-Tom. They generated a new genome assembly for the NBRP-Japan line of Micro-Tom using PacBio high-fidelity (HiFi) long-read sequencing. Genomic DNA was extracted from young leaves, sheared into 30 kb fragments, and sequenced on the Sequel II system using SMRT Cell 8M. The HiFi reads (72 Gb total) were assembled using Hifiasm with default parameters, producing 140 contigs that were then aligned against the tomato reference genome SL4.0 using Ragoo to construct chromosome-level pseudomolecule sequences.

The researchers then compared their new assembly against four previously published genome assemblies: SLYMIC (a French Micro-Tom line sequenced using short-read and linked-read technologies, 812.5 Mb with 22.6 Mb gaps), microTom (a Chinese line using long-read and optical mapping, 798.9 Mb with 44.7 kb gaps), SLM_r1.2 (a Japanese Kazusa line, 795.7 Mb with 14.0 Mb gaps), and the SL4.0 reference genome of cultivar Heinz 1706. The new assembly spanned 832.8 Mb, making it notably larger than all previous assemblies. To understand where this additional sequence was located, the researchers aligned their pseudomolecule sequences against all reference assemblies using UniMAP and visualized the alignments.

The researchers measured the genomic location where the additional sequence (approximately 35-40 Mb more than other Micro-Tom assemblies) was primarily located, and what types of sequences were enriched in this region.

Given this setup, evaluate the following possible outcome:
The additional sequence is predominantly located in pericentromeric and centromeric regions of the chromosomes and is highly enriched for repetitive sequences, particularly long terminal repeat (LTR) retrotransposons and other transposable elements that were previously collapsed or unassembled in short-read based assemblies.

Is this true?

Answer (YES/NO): NO